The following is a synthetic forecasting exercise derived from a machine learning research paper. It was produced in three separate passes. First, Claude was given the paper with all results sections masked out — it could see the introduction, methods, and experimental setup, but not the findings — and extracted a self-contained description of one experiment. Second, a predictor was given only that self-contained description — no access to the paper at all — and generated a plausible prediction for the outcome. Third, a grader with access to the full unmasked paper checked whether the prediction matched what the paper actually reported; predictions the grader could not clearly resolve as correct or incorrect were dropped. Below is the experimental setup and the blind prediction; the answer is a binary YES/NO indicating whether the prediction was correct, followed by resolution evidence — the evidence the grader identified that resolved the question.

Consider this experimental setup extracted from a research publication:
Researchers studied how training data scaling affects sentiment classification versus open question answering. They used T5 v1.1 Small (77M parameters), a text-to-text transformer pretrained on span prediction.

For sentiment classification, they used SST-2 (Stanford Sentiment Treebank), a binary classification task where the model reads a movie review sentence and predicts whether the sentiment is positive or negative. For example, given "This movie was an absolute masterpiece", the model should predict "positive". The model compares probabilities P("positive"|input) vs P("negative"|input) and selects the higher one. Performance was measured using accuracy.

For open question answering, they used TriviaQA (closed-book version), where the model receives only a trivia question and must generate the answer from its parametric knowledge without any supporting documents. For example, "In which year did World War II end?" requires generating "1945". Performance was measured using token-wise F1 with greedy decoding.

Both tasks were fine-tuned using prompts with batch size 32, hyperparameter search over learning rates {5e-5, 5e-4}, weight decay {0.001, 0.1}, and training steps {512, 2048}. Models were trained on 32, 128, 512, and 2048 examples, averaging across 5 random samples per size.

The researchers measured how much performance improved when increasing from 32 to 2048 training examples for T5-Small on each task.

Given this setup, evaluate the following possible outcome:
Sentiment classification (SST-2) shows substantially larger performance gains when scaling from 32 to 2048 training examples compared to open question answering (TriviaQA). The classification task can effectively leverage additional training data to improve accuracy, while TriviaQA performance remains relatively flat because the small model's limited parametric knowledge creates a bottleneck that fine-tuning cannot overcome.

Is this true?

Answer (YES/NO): YES